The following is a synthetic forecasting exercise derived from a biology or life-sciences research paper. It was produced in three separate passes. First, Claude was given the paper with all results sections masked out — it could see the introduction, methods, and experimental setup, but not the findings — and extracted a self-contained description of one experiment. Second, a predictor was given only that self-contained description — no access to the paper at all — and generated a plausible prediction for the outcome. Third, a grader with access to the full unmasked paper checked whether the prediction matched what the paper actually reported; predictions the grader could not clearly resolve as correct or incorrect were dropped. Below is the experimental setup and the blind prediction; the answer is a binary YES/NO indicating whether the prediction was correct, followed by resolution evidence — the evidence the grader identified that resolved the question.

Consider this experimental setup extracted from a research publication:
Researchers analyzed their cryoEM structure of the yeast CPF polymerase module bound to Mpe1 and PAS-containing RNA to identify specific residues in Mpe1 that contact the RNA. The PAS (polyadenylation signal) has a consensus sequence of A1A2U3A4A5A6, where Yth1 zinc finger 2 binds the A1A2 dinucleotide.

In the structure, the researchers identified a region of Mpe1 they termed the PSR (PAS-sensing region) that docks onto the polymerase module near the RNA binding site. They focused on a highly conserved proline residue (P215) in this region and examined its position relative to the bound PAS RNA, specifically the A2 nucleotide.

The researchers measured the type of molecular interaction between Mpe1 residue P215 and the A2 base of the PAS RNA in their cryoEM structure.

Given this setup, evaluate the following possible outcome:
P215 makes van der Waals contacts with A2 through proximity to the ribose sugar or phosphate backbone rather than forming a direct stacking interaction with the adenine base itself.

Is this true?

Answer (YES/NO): NO